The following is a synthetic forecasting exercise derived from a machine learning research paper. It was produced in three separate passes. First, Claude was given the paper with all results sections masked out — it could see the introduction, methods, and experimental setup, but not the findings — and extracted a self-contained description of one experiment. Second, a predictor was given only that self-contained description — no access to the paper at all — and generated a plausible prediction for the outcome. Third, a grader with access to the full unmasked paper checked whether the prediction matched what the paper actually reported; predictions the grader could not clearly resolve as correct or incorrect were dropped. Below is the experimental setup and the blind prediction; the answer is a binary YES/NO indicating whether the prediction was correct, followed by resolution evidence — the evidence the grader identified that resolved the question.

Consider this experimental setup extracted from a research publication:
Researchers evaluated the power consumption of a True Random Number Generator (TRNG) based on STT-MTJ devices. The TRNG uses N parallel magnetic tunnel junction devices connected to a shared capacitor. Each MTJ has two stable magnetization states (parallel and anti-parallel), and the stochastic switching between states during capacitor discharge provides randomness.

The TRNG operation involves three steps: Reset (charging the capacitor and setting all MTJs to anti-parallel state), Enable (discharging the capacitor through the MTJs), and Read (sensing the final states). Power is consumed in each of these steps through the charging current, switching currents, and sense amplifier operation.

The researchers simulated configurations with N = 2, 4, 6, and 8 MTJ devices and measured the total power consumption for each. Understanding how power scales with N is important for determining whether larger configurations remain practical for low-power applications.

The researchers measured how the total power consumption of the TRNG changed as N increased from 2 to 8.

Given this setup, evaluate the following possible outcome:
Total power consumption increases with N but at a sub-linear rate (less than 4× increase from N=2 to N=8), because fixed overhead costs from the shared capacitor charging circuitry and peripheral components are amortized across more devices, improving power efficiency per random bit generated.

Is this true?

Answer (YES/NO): NO